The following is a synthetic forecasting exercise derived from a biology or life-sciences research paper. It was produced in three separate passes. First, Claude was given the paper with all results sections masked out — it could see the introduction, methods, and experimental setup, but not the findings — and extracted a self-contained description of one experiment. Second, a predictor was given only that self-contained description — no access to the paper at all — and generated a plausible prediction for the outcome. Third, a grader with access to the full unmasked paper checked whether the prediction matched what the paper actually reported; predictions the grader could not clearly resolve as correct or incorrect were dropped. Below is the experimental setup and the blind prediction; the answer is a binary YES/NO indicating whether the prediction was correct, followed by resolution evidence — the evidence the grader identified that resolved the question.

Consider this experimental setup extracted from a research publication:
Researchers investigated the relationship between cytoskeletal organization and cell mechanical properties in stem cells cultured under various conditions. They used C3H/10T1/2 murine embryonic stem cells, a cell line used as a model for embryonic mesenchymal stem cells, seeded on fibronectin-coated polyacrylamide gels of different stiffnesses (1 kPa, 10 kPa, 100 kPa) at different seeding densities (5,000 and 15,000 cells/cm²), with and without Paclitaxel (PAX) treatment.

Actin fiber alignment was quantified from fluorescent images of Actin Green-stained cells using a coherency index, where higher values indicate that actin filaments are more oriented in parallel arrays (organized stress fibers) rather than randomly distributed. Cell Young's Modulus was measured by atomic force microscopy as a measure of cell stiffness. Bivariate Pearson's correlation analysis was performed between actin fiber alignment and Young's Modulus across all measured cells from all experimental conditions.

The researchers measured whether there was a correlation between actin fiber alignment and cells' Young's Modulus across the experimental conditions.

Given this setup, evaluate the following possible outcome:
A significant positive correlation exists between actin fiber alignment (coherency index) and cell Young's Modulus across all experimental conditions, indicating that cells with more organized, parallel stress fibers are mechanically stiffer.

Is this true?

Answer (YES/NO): NO